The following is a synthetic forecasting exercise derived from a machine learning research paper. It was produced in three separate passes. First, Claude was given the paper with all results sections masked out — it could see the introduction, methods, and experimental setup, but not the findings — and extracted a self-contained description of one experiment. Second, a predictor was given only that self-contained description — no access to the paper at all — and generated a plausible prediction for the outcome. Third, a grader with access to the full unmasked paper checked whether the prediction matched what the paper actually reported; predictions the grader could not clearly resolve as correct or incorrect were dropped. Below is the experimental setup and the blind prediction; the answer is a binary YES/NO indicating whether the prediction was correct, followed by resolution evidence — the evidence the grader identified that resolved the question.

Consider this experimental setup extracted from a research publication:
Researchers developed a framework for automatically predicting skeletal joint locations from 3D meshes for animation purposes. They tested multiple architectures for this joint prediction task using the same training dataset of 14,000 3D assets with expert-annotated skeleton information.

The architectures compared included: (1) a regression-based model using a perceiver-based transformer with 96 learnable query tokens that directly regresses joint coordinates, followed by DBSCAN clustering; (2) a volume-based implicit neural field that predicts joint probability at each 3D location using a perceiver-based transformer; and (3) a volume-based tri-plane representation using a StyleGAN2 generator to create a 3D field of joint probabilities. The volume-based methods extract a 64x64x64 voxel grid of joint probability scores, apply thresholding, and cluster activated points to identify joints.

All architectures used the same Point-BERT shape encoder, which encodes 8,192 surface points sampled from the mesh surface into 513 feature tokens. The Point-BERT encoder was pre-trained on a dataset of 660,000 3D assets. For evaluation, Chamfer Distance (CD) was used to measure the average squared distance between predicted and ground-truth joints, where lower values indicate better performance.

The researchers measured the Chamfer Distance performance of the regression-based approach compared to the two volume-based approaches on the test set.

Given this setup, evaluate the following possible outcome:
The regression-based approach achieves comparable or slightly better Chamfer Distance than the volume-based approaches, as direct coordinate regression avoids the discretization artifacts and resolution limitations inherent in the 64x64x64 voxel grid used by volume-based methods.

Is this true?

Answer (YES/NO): YES